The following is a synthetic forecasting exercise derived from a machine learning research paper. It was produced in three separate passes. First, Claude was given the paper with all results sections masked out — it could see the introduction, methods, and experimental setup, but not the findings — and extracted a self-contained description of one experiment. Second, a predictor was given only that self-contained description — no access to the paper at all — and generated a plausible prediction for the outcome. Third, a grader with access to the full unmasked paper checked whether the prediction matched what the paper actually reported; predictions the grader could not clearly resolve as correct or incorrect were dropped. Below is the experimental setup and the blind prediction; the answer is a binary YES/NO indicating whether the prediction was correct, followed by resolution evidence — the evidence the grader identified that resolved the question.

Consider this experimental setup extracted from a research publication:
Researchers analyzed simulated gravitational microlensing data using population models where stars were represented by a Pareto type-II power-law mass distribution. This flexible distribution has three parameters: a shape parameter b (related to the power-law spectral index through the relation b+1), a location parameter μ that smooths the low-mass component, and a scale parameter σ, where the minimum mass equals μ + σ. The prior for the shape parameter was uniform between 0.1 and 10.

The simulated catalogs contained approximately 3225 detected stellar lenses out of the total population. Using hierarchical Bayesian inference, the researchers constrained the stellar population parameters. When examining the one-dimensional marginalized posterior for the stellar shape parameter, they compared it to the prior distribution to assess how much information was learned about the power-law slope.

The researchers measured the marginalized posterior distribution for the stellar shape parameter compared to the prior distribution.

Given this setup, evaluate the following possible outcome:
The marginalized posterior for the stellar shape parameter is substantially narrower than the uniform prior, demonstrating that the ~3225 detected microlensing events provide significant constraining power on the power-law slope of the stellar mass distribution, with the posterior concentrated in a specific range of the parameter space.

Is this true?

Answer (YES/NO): NO